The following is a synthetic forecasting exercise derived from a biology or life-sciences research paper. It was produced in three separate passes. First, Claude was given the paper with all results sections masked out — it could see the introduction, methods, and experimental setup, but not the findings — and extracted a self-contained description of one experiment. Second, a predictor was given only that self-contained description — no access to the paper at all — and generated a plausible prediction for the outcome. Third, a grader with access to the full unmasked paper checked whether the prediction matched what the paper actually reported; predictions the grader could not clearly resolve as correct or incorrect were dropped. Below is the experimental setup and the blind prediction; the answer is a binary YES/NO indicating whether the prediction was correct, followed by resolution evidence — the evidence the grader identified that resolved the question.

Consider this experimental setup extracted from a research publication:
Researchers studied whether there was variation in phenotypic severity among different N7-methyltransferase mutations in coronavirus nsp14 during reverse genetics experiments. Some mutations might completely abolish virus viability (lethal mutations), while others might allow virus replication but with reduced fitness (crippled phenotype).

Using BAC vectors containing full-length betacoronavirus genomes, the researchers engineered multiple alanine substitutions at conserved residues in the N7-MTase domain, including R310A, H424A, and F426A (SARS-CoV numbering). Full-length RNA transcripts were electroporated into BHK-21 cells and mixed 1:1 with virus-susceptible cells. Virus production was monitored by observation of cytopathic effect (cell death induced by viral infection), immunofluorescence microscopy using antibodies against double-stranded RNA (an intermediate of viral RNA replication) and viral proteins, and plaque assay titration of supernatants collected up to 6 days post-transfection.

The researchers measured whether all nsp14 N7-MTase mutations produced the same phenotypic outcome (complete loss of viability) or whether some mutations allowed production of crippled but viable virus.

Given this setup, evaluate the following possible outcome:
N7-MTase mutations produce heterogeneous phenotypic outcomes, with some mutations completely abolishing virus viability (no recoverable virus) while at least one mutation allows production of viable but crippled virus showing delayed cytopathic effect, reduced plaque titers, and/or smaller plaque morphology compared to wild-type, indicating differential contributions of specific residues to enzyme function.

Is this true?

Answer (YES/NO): YES